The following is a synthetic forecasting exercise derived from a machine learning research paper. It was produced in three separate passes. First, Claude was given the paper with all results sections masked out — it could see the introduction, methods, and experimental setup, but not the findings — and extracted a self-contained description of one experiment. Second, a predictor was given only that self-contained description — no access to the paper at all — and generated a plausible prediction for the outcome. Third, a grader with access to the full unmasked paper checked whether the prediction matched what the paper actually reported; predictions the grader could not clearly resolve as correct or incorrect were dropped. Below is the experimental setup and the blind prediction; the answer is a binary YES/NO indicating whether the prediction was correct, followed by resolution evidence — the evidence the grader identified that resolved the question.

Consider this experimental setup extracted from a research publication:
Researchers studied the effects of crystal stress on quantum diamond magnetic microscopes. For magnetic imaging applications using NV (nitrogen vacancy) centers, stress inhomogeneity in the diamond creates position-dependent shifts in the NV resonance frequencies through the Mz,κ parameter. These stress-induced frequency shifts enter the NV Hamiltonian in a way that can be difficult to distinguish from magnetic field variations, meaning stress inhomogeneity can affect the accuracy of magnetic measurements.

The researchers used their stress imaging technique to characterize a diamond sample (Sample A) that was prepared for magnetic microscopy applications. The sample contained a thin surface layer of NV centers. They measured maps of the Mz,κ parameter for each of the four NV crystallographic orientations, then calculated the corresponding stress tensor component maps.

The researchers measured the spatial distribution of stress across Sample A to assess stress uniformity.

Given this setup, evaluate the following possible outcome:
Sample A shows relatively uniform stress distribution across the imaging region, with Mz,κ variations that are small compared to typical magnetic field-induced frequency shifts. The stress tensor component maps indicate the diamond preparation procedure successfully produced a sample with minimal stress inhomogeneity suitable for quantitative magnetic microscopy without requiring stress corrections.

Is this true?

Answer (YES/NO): NO